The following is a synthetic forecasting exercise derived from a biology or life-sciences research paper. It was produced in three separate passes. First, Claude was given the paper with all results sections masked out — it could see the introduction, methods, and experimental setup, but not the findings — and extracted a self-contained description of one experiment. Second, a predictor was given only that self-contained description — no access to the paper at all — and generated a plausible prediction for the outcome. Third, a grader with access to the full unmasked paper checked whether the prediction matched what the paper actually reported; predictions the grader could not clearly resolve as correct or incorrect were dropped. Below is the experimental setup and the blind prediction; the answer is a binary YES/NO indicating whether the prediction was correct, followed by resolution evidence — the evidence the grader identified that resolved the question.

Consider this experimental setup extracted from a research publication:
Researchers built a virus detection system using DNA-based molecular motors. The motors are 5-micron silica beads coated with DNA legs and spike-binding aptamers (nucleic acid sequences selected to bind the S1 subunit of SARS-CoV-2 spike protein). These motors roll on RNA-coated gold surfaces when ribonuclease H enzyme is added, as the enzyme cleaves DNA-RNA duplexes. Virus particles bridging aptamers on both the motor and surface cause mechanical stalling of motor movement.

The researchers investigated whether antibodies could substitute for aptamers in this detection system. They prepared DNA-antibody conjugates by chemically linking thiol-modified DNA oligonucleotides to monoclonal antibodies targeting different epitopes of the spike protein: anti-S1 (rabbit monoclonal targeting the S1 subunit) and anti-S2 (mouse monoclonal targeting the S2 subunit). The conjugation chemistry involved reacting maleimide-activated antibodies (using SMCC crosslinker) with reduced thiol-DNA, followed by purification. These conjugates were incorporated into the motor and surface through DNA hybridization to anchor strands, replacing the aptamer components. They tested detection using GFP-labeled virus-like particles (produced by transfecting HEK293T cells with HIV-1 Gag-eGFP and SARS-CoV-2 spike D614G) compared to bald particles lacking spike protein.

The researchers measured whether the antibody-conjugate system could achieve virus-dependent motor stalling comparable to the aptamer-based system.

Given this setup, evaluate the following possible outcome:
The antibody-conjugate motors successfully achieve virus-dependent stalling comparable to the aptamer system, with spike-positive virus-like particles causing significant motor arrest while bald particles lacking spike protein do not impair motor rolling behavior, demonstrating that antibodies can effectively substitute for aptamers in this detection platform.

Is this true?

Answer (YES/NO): NO